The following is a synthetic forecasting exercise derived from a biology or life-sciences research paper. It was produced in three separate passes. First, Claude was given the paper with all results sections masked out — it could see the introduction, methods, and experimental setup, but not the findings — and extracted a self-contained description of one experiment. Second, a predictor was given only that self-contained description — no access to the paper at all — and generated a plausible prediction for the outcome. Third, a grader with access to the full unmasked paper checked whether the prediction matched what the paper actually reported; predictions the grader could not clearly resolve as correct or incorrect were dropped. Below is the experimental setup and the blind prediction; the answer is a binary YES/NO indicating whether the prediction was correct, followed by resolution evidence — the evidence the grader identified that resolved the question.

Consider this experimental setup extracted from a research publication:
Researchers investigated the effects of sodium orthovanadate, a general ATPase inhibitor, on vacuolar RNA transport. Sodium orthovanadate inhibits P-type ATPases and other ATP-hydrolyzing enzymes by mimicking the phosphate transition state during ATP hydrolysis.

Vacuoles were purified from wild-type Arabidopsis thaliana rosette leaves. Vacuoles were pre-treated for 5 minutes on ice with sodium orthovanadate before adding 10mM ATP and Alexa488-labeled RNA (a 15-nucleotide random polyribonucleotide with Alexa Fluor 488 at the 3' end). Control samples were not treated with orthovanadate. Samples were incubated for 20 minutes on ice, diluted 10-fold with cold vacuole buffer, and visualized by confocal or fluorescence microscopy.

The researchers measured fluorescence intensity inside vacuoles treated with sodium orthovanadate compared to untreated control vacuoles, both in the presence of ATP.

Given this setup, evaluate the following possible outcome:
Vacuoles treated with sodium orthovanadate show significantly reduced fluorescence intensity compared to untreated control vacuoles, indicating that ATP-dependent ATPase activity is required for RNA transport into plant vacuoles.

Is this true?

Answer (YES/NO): NO